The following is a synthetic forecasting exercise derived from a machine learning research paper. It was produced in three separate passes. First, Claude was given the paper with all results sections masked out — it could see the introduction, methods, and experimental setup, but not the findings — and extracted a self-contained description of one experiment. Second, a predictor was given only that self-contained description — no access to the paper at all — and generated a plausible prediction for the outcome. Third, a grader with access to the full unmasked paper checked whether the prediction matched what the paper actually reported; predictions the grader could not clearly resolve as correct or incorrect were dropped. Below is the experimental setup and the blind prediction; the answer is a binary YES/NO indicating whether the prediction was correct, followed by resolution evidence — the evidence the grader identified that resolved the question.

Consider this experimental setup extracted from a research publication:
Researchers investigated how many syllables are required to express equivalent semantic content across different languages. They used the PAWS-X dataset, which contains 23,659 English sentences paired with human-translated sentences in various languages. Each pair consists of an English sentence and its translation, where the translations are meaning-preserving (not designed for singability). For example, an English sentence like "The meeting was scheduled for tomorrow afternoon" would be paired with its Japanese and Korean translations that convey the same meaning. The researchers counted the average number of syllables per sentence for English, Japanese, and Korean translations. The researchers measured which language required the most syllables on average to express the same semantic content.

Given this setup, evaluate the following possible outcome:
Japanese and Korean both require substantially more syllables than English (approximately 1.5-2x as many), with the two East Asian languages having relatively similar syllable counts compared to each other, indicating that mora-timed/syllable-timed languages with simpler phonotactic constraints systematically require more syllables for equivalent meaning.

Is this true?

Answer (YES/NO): NO